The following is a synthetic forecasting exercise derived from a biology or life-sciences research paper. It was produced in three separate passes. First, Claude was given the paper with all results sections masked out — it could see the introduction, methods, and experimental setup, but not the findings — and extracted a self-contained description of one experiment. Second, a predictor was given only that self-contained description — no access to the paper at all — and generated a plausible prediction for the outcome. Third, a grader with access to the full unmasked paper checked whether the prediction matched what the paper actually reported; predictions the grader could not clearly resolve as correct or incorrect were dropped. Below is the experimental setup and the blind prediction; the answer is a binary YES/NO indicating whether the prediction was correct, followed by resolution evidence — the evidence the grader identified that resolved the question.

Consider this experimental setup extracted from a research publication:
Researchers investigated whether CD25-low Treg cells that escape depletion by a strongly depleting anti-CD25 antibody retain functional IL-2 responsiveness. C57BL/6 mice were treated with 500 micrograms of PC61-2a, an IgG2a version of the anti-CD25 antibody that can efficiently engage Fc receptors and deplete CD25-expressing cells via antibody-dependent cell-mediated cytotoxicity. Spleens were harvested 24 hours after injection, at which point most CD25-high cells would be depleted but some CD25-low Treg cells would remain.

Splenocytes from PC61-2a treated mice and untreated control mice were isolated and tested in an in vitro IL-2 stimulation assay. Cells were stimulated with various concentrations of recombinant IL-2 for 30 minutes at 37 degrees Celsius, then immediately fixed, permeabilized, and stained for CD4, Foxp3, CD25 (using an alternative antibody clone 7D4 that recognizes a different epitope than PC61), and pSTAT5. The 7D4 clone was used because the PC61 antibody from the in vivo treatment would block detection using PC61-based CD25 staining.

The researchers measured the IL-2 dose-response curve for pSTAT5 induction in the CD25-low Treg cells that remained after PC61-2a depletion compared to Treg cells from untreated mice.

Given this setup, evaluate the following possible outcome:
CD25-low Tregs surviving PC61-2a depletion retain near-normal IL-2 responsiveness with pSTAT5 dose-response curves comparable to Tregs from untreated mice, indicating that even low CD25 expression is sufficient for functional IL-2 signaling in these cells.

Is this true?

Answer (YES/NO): NO